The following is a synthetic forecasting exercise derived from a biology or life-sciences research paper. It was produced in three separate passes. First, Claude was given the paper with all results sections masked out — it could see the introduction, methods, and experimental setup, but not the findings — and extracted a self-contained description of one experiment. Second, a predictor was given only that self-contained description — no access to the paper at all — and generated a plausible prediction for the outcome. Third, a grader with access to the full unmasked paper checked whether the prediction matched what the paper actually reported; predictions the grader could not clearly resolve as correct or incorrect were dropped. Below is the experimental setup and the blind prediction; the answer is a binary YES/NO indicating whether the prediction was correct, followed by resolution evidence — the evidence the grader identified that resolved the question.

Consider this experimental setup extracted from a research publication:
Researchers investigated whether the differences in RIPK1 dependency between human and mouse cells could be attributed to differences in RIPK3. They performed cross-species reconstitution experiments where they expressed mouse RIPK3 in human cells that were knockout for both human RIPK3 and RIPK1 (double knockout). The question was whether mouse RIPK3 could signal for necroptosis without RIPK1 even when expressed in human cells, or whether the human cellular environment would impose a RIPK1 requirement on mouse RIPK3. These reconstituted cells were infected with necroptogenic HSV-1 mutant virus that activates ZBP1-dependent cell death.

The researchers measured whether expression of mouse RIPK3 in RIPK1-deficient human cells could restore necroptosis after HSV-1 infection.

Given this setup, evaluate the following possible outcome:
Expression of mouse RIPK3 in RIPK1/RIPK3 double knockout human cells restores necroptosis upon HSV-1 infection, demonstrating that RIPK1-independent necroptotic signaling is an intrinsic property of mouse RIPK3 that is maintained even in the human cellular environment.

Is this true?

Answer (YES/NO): YES